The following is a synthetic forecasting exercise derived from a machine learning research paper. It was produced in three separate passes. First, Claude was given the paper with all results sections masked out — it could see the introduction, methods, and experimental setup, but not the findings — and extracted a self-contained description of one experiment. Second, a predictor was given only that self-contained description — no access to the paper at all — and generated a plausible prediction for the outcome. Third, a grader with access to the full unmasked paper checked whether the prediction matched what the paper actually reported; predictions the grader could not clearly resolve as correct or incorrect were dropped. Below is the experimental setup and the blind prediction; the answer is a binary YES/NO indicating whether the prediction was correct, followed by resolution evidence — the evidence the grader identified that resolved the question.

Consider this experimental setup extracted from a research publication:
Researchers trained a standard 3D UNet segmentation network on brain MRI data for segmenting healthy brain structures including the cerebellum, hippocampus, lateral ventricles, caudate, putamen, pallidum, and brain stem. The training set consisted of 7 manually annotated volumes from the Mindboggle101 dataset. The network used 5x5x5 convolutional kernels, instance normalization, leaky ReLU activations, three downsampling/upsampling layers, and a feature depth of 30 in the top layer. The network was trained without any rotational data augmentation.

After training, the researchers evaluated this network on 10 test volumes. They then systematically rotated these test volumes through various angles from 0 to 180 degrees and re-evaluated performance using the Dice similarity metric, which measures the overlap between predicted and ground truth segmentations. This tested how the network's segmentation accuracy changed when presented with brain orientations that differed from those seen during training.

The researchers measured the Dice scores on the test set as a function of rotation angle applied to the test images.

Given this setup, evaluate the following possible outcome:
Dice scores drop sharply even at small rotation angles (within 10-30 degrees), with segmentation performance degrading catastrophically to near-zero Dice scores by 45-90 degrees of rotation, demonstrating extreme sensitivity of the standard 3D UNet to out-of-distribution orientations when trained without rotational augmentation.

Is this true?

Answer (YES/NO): NO